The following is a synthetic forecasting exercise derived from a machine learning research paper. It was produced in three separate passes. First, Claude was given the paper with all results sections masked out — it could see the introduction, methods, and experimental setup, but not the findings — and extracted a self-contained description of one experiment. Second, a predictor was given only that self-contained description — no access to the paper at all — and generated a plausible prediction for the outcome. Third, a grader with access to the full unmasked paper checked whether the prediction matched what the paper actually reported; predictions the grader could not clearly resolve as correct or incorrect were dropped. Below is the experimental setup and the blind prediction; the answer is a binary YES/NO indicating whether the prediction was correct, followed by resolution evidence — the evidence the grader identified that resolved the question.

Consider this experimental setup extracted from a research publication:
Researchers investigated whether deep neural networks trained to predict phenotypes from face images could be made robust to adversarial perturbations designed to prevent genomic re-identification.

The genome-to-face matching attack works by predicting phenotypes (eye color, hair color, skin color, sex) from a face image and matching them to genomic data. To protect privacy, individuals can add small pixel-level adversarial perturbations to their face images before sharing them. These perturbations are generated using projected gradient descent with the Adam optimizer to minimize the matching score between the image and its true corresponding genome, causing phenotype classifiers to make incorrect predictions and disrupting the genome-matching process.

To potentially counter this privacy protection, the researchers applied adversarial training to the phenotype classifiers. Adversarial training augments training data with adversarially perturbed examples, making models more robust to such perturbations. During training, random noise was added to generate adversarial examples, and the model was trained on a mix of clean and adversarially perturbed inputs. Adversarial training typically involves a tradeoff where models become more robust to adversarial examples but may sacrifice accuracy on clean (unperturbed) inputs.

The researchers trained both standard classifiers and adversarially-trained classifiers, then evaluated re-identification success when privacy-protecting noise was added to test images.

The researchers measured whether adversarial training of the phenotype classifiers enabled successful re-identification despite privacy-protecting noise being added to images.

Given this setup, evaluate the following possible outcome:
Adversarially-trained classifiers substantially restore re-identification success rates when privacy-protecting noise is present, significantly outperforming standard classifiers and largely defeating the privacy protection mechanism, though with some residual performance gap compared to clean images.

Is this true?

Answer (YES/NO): NO